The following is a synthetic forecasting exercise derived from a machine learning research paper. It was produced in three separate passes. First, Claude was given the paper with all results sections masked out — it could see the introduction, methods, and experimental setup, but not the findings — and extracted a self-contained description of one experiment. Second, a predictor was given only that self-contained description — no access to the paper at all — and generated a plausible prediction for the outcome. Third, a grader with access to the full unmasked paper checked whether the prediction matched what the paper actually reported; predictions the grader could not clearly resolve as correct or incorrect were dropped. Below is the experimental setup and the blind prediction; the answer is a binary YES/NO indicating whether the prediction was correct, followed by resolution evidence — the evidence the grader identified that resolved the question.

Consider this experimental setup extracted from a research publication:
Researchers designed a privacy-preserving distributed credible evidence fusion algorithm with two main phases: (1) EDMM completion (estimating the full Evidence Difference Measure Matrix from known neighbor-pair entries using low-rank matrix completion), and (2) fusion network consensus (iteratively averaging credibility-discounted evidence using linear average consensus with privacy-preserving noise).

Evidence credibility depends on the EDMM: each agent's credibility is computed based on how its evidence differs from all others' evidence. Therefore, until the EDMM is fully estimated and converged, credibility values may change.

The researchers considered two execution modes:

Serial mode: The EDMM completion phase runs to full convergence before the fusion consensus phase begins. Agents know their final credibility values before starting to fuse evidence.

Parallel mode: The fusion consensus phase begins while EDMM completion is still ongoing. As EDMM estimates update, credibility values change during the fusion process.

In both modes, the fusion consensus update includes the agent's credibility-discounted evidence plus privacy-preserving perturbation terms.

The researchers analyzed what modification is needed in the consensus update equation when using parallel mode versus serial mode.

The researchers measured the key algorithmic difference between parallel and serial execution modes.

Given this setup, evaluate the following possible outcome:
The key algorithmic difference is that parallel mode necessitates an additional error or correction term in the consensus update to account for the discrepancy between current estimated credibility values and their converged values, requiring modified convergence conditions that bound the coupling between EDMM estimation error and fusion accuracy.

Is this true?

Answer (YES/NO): NO